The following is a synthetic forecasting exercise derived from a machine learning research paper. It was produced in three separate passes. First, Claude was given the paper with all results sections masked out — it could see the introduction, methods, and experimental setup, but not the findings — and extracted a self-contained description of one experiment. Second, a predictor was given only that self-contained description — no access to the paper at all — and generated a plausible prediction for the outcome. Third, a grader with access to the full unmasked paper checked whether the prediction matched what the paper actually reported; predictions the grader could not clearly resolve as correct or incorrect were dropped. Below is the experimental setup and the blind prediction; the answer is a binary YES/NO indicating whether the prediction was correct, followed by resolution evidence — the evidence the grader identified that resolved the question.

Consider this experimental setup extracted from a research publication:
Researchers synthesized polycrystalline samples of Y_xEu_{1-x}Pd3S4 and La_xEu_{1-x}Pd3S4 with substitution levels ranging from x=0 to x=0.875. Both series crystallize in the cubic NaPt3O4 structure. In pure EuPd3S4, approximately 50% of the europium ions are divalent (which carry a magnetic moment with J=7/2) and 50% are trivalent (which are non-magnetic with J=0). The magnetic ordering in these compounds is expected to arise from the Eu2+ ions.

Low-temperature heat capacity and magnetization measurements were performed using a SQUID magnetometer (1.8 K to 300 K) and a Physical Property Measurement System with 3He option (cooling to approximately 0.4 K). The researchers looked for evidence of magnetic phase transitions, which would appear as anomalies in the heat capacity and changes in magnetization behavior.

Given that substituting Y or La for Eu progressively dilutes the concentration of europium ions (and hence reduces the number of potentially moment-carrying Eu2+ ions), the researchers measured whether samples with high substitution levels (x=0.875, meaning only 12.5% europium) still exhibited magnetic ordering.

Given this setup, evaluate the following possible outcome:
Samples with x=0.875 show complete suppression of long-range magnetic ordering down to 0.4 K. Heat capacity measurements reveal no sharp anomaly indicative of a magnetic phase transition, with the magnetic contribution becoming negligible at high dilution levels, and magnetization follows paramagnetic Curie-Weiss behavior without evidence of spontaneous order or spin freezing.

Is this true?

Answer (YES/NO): NO